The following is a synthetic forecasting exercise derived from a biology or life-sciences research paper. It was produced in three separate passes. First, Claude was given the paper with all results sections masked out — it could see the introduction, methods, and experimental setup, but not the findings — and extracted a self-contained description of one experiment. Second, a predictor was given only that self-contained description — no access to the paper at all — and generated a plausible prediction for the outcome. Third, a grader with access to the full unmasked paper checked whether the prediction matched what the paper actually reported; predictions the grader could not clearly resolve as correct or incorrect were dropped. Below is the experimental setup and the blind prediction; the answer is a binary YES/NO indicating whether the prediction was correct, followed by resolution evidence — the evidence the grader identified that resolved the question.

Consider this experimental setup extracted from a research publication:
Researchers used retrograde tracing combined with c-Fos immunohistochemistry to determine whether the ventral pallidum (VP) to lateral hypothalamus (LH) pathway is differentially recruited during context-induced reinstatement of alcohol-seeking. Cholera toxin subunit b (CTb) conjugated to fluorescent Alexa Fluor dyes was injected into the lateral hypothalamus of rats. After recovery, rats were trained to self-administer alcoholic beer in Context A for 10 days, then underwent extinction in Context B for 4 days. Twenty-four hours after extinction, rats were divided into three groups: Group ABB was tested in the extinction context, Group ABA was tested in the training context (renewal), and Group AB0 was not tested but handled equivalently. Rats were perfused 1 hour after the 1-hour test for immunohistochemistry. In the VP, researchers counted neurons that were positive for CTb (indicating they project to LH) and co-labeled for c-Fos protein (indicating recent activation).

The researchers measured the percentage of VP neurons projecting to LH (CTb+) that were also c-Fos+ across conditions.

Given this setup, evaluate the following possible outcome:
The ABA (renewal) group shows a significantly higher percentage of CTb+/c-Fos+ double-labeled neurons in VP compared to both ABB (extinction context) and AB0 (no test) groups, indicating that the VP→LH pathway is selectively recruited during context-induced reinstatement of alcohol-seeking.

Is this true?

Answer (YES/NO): YES